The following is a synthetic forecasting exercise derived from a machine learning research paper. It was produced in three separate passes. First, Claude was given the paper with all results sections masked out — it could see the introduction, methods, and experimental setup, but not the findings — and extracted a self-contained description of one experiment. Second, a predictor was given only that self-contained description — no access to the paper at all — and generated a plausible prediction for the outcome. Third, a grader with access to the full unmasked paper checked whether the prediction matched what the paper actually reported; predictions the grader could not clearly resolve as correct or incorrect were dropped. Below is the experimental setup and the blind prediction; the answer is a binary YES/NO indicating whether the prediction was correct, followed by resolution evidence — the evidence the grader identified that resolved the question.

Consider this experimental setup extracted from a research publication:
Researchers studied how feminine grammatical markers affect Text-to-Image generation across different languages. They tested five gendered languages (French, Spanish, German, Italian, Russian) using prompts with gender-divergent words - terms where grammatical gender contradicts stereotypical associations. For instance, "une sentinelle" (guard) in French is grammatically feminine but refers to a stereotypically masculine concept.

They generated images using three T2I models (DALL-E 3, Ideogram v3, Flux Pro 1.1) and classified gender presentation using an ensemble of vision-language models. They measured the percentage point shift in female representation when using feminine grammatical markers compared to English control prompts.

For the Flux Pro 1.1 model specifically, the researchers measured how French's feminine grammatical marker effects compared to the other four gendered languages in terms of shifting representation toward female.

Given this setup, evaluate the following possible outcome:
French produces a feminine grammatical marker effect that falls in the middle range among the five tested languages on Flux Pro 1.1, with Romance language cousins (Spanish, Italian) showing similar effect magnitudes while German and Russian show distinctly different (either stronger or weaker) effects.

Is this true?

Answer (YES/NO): NO